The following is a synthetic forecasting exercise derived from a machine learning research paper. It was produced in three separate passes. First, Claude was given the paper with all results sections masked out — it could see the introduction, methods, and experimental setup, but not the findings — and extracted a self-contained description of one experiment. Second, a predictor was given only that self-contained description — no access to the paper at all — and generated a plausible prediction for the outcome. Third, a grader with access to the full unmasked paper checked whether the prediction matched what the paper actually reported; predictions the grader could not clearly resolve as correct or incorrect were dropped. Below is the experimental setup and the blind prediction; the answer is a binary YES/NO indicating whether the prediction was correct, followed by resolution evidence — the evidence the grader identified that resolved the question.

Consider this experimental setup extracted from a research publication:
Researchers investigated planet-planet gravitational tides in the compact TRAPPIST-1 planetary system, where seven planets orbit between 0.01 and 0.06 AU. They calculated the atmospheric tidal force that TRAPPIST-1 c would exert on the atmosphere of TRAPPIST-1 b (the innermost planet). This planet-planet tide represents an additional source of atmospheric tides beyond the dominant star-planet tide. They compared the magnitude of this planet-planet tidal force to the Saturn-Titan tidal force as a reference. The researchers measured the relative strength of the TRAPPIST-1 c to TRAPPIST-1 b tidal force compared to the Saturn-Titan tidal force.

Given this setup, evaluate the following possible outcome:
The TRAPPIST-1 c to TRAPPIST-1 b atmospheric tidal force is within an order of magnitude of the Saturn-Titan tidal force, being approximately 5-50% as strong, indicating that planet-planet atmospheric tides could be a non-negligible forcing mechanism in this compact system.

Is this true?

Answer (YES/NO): YES